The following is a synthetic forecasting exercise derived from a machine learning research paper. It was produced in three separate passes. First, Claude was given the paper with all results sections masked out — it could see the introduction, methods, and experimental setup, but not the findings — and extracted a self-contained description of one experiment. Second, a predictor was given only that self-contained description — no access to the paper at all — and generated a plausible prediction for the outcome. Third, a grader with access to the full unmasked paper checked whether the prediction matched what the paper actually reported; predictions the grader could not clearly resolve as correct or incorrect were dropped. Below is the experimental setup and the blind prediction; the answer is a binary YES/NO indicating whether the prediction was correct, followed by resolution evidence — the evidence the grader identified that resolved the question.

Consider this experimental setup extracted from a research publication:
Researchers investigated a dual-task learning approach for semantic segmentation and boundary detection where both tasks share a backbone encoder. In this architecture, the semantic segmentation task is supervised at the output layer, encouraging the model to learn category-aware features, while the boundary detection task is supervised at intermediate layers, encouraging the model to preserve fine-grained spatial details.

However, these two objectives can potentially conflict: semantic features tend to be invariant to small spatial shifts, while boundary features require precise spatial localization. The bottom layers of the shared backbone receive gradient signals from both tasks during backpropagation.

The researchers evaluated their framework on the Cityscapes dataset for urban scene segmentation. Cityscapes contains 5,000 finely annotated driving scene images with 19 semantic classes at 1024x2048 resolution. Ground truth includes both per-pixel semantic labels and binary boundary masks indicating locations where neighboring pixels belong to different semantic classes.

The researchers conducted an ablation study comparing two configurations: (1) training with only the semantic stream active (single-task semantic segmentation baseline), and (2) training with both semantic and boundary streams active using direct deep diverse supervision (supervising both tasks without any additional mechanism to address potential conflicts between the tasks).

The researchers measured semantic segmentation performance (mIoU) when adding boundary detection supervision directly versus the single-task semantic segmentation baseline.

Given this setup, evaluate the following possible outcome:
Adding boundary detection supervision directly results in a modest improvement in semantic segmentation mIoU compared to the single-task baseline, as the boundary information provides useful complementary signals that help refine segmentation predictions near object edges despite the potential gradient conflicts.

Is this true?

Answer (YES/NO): YES